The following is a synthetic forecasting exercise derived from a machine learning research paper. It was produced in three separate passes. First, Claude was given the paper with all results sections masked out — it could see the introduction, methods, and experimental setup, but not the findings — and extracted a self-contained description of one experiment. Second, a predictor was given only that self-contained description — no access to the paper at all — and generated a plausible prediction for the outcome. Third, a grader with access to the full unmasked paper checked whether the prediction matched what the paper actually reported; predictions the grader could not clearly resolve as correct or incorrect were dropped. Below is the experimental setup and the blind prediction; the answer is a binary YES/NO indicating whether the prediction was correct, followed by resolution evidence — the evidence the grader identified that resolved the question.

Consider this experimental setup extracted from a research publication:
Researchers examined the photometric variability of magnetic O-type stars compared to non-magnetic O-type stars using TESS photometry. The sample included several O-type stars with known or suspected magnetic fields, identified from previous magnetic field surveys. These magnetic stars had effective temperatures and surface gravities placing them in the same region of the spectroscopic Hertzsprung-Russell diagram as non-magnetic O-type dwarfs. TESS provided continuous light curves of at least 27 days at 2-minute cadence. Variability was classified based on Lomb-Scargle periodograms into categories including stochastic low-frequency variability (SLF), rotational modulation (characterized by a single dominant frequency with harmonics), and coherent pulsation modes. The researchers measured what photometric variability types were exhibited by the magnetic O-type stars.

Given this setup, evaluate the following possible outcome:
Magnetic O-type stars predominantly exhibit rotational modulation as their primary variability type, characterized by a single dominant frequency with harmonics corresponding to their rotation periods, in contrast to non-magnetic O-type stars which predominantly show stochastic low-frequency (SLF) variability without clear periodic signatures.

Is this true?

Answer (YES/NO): NO